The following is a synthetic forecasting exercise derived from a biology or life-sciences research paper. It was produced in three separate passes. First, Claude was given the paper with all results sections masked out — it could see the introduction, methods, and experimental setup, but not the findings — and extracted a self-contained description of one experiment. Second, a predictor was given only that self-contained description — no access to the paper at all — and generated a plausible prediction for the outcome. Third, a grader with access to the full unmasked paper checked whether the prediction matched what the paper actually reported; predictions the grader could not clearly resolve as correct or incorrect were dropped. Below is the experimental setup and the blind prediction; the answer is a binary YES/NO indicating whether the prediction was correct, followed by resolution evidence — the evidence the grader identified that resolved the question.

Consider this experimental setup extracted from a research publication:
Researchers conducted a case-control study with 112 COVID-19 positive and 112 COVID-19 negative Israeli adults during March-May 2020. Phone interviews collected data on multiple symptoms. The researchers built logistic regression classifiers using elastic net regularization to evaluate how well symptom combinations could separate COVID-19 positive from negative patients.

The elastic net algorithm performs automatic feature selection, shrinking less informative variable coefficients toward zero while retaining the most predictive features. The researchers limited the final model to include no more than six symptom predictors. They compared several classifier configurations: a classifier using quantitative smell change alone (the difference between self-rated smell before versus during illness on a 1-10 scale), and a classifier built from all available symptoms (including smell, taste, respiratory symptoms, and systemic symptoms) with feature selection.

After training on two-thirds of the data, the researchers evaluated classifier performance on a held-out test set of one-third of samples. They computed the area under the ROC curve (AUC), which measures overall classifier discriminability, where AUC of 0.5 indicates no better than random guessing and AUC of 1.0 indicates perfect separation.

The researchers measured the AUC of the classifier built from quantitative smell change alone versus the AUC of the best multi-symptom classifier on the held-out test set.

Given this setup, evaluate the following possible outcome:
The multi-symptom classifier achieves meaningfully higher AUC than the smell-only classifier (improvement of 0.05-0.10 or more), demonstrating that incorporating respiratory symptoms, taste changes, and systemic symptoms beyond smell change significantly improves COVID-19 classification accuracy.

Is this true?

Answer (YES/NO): NO